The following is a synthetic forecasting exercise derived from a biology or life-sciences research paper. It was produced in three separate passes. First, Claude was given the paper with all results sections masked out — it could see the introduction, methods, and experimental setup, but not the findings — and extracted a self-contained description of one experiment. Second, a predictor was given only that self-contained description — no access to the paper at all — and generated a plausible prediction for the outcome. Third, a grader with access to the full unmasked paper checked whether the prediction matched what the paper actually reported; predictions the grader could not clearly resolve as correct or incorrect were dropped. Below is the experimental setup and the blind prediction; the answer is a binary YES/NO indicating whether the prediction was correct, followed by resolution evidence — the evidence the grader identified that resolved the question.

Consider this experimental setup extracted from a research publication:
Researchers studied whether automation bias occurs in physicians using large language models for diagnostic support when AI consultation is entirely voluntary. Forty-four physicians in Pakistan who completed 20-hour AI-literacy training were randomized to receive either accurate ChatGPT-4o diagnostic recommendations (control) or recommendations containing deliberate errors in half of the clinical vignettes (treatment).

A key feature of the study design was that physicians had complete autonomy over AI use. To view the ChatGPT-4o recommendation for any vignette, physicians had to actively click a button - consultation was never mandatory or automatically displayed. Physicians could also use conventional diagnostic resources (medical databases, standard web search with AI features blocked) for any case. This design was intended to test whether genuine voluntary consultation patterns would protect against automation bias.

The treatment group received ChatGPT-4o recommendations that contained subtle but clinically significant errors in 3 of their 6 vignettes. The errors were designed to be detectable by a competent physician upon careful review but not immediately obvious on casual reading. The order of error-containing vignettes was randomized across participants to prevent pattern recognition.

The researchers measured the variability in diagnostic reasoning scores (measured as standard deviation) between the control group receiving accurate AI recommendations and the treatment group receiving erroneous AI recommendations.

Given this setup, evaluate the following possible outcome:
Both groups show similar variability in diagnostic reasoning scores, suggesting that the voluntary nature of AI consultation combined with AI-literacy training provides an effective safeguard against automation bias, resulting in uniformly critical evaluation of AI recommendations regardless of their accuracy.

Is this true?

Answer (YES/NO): NO